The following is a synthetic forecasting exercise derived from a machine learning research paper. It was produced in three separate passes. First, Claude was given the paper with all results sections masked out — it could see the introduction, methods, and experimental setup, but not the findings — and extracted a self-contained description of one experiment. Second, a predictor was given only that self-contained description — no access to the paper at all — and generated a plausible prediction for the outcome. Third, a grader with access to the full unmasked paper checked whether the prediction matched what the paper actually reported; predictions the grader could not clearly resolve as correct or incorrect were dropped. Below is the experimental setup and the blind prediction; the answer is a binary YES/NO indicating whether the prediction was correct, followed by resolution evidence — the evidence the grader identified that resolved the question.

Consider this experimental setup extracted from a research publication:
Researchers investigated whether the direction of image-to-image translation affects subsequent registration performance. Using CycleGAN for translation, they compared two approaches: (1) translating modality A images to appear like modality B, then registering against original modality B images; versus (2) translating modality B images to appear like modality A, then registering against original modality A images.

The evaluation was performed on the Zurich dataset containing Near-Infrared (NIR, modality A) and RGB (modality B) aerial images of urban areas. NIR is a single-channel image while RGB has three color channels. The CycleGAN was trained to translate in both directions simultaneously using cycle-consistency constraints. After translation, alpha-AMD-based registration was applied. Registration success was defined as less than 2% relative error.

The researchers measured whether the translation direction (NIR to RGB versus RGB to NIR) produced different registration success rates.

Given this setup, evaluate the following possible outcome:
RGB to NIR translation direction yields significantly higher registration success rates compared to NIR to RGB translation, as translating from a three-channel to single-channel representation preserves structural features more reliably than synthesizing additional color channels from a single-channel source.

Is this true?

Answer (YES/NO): NO